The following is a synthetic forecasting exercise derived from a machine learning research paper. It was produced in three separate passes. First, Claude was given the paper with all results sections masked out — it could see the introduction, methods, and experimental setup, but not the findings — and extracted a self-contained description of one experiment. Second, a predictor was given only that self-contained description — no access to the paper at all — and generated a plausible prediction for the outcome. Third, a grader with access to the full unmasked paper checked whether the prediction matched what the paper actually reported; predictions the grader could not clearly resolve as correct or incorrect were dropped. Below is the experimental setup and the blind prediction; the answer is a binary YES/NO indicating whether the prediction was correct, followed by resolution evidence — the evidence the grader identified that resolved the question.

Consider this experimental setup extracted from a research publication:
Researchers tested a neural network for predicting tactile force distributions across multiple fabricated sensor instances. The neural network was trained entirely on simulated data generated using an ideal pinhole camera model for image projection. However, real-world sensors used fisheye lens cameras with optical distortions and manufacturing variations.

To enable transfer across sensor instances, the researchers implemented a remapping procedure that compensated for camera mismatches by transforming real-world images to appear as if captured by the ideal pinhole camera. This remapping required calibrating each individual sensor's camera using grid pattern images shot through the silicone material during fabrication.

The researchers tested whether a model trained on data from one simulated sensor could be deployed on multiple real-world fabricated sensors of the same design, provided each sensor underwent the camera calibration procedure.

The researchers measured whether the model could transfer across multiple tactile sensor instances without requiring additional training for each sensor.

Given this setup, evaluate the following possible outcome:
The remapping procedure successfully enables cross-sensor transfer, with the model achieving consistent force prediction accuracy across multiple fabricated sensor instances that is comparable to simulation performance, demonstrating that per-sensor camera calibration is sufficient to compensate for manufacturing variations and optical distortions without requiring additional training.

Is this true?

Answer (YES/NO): NO